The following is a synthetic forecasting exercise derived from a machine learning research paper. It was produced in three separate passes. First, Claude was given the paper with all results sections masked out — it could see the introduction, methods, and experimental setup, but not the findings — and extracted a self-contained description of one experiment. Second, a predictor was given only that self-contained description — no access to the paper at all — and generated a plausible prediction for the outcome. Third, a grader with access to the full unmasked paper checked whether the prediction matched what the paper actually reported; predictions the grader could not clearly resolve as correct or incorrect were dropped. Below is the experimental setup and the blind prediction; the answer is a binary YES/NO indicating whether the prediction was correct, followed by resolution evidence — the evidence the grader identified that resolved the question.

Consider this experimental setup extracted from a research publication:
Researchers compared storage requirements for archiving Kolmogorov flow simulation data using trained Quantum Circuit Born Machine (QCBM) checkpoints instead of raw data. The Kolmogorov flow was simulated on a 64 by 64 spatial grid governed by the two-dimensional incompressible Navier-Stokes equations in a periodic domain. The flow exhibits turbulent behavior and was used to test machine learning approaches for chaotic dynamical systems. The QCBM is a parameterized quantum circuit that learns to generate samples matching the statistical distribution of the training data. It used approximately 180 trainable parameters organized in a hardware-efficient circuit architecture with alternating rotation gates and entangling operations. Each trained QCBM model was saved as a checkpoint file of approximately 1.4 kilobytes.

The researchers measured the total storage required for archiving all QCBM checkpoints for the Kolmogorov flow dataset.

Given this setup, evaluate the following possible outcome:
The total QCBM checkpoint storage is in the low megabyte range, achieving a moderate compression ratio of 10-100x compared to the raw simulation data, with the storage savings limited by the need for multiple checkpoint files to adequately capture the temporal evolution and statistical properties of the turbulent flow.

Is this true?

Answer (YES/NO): NO